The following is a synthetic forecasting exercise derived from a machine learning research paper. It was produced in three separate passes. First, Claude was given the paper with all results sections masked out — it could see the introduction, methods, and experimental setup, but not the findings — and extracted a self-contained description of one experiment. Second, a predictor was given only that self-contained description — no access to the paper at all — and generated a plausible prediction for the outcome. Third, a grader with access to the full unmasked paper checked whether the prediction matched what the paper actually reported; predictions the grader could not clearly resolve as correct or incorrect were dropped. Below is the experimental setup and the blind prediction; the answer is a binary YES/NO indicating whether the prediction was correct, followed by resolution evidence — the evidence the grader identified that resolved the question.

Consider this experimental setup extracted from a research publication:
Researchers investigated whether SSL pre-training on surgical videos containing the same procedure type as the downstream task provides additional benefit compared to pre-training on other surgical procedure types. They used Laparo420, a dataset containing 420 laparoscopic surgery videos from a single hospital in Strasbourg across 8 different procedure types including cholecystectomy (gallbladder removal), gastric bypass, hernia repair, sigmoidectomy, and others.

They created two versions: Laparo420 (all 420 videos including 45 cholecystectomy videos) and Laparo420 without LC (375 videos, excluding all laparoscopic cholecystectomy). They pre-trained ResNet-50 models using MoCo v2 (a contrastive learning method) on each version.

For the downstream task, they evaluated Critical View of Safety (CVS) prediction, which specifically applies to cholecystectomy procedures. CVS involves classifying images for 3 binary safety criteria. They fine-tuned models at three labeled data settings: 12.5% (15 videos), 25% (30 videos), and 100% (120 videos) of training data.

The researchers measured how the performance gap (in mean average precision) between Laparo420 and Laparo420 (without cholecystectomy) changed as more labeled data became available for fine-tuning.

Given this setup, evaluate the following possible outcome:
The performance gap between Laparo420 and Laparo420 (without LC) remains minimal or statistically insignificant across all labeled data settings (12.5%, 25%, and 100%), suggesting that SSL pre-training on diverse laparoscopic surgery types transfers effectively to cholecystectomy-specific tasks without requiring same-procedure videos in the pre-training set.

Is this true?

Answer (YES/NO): NO